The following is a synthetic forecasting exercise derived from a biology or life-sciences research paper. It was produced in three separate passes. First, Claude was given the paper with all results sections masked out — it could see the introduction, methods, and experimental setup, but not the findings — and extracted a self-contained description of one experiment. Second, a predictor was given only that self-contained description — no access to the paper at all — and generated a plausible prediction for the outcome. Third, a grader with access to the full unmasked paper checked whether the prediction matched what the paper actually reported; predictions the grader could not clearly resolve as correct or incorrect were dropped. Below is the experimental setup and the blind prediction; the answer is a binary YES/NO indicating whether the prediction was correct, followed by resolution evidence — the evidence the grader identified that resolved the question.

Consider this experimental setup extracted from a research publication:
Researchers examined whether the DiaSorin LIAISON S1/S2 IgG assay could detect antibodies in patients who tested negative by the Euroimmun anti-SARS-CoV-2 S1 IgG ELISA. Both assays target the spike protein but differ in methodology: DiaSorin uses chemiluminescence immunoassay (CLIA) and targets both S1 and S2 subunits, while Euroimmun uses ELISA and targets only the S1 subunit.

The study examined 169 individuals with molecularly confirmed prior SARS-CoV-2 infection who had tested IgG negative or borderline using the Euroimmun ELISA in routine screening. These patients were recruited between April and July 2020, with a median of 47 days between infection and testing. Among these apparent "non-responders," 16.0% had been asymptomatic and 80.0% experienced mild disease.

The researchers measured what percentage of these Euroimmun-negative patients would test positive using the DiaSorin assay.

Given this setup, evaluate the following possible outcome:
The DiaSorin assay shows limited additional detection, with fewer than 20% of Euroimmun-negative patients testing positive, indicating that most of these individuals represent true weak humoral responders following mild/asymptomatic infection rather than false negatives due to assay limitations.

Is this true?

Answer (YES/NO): NO